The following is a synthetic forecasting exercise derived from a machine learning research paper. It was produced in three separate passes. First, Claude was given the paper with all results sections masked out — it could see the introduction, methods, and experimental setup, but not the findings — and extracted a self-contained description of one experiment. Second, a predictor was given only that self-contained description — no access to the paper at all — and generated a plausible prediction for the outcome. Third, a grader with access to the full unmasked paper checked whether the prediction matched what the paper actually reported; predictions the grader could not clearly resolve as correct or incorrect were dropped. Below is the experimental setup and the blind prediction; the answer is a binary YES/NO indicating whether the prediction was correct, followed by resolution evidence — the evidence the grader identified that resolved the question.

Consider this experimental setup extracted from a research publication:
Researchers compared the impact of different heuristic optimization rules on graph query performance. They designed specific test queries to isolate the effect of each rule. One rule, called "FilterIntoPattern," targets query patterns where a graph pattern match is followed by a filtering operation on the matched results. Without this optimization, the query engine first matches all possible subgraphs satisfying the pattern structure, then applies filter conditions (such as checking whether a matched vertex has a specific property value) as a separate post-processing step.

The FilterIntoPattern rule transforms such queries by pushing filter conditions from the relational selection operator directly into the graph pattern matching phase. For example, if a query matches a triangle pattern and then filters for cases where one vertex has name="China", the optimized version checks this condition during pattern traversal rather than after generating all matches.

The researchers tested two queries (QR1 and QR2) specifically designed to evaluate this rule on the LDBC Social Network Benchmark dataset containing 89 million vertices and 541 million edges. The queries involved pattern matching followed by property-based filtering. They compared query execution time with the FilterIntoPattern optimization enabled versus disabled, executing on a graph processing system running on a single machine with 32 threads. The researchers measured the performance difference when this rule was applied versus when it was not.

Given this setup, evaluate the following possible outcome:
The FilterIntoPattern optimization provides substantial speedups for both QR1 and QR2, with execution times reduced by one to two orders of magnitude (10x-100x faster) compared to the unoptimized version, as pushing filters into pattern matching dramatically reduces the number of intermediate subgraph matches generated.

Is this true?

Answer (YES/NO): YES